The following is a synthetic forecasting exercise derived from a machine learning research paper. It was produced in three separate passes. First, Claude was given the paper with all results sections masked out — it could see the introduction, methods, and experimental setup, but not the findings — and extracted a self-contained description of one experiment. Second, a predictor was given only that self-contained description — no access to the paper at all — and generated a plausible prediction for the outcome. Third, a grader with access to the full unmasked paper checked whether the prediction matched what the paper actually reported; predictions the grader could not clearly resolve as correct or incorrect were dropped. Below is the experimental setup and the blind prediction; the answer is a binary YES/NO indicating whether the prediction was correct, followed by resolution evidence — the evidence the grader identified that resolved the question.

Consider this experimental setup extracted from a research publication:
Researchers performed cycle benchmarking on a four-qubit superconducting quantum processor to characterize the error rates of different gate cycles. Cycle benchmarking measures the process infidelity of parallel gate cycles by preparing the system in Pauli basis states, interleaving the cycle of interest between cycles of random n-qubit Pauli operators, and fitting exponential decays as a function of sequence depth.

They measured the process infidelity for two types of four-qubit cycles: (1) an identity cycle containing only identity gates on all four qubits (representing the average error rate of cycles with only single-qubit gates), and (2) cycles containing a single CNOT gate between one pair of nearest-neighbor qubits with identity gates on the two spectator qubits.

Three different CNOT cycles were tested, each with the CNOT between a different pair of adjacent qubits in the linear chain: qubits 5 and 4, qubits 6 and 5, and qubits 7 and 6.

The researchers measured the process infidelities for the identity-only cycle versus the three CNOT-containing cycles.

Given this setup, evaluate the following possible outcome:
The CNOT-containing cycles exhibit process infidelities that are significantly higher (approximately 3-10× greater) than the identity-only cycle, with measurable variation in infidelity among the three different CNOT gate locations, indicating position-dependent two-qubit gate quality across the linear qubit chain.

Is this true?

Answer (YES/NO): YES